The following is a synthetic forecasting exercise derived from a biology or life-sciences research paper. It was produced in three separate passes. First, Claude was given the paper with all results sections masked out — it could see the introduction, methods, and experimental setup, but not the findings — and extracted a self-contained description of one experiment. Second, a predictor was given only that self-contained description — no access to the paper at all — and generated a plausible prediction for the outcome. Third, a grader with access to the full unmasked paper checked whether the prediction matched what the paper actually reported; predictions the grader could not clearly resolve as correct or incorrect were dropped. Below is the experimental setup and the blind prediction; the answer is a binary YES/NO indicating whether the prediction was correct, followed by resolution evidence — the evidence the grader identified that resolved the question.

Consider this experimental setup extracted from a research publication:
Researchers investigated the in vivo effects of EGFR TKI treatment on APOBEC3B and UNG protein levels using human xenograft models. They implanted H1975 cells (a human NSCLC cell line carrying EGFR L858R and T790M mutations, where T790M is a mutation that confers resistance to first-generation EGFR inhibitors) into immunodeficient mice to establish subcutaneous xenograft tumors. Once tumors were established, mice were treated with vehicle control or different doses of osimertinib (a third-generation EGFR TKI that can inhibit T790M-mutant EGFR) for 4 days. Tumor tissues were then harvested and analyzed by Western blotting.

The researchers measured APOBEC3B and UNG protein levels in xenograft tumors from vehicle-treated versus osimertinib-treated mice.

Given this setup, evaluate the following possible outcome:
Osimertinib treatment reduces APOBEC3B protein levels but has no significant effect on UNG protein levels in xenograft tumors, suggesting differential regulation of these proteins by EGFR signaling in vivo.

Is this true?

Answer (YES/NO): NO